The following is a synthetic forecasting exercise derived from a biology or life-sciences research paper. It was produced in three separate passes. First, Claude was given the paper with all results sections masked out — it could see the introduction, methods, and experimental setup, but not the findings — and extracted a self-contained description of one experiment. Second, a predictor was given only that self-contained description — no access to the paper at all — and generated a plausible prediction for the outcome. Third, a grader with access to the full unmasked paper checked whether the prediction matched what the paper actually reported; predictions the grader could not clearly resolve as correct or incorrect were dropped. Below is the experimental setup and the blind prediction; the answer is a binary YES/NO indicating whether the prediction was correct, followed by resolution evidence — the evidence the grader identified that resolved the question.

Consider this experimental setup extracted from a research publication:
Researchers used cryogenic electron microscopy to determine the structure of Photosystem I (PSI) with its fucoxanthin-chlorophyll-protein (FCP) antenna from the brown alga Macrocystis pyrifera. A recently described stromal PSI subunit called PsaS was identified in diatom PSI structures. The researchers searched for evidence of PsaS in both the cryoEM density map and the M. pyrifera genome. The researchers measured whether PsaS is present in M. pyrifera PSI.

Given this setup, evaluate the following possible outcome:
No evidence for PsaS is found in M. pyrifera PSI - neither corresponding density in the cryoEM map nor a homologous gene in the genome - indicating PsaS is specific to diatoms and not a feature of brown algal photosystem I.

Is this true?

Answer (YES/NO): YES